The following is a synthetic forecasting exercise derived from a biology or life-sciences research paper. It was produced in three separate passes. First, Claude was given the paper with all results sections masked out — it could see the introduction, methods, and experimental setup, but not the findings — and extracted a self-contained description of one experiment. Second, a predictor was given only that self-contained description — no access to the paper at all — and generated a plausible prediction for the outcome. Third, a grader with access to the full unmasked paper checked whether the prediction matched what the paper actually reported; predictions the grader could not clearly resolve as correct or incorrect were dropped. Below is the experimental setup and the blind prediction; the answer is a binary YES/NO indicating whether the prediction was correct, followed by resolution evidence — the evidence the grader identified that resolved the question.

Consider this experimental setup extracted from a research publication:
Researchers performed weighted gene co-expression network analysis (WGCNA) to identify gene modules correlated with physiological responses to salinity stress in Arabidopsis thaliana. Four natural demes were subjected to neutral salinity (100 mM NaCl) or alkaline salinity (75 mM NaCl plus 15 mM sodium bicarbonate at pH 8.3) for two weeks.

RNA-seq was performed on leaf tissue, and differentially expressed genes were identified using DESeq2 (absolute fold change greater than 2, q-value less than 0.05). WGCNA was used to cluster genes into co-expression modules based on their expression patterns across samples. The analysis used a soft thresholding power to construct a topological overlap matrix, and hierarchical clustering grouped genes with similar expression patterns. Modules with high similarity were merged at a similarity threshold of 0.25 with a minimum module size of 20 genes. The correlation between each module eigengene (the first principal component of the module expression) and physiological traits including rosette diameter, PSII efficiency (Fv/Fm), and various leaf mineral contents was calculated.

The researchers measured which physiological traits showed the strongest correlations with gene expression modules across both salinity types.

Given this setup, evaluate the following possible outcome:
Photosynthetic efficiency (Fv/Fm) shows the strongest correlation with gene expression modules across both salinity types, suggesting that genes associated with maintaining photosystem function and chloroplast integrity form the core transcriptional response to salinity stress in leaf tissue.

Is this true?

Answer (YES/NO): NO